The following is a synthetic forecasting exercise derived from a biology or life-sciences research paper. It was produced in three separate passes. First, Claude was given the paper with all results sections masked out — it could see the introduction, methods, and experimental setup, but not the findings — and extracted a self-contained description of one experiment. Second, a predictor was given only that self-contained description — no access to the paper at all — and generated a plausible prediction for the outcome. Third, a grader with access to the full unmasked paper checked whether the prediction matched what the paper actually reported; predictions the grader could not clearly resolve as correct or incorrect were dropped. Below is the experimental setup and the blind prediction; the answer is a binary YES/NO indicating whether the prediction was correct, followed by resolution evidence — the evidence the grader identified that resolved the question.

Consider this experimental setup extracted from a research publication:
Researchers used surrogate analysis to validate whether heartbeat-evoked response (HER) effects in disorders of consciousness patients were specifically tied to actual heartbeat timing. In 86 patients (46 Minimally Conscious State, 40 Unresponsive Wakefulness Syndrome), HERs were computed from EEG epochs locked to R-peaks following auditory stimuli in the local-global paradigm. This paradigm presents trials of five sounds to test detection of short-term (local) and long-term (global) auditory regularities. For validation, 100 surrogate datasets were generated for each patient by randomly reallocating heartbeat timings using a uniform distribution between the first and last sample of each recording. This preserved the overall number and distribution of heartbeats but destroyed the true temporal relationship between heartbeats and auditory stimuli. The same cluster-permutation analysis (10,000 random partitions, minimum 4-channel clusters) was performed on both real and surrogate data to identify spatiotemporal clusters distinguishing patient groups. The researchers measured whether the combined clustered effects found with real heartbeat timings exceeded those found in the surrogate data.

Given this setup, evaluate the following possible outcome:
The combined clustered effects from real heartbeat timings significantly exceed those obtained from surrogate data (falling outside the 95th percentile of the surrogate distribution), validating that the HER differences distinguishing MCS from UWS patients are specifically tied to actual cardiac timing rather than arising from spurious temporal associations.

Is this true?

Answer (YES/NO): NO